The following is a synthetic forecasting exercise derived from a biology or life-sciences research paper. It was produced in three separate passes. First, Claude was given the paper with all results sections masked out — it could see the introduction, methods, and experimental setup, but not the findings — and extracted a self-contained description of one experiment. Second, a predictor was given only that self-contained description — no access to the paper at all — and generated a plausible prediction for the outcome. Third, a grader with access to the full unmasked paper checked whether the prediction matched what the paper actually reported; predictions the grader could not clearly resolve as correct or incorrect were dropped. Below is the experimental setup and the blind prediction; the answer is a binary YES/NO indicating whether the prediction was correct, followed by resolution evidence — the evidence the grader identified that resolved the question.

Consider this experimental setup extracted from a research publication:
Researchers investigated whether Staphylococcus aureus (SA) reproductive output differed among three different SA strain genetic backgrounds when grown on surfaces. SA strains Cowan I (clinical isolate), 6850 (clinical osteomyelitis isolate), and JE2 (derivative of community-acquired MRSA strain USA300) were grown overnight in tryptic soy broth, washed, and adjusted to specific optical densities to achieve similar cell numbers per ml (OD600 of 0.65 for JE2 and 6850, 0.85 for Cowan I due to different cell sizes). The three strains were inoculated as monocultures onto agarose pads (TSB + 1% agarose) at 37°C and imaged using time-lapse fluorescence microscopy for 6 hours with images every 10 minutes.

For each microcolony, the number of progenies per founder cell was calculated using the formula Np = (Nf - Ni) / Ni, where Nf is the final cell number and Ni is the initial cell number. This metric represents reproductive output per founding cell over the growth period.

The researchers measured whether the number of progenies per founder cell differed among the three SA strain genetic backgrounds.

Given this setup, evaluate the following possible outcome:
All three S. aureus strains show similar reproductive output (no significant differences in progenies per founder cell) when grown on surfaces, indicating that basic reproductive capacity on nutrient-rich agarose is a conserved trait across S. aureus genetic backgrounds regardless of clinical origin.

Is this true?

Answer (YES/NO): NO